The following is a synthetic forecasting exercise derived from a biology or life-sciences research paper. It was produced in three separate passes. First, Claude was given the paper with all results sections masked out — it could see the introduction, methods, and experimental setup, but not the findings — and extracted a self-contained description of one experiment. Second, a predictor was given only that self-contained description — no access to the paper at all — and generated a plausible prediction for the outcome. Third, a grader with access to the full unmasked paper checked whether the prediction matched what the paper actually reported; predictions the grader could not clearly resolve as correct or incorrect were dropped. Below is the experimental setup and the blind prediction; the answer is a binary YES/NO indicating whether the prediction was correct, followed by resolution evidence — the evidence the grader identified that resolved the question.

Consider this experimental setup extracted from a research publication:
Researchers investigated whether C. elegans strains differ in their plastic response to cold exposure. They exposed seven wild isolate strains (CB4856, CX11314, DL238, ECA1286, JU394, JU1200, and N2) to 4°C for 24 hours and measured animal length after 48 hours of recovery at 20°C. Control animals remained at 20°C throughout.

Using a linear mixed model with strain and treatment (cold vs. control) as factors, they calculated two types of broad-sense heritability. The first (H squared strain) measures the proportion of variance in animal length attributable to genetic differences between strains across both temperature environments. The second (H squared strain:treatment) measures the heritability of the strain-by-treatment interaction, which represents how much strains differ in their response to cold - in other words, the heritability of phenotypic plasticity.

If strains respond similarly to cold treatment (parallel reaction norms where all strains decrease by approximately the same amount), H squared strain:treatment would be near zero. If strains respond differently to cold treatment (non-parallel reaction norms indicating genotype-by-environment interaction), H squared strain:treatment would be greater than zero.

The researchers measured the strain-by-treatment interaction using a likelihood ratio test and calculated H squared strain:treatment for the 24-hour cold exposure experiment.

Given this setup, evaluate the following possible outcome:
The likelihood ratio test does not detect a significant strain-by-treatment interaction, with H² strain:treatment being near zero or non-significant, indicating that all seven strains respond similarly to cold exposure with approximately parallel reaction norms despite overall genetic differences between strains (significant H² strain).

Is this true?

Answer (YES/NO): NO